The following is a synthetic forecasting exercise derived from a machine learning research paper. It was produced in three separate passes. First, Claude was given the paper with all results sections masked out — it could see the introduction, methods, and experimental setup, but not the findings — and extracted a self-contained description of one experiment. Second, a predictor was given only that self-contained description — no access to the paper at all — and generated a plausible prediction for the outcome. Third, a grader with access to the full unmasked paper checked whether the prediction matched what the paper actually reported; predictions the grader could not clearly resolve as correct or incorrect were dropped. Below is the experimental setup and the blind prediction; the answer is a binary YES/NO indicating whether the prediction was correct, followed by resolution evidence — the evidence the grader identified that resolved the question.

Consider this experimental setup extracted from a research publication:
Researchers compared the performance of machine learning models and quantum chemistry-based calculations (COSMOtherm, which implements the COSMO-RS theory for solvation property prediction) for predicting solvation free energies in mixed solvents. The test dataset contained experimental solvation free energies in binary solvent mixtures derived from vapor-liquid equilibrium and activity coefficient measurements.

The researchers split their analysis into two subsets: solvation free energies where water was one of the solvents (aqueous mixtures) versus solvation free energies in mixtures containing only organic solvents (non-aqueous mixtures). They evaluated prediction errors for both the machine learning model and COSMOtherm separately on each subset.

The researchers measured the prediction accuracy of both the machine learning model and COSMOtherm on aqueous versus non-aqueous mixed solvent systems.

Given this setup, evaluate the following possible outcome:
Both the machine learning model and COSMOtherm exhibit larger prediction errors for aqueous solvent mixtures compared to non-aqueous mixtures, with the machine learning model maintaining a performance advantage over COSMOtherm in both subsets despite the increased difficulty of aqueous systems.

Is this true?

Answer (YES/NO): NO